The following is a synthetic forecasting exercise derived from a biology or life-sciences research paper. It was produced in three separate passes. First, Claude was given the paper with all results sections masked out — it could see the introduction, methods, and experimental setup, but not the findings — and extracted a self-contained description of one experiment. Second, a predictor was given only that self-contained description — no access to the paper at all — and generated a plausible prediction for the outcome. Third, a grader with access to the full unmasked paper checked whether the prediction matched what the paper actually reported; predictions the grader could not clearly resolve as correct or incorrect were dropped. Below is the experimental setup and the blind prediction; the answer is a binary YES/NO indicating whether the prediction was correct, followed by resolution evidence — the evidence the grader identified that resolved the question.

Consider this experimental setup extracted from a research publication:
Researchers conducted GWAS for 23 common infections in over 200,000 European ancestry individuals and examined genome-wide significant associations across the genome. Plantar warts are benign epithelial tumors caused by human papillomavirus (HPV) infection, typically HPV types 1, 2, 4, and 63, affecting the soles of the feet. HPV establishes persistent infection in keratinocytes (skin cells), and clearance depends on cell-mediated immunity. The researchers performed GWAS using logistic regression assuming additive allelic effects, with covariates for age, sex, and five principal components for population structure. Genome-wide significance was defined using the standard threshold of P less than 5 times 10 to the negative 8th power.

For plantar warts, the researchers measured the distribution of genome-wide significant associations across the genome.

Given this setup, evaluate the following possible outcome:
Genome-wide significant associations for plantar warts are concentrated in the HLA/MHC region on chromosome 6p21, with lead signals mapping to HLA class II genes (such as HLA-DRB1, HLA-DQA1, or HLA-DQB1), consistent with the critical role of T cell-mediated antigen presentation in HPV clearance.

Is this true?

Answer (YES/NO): NO